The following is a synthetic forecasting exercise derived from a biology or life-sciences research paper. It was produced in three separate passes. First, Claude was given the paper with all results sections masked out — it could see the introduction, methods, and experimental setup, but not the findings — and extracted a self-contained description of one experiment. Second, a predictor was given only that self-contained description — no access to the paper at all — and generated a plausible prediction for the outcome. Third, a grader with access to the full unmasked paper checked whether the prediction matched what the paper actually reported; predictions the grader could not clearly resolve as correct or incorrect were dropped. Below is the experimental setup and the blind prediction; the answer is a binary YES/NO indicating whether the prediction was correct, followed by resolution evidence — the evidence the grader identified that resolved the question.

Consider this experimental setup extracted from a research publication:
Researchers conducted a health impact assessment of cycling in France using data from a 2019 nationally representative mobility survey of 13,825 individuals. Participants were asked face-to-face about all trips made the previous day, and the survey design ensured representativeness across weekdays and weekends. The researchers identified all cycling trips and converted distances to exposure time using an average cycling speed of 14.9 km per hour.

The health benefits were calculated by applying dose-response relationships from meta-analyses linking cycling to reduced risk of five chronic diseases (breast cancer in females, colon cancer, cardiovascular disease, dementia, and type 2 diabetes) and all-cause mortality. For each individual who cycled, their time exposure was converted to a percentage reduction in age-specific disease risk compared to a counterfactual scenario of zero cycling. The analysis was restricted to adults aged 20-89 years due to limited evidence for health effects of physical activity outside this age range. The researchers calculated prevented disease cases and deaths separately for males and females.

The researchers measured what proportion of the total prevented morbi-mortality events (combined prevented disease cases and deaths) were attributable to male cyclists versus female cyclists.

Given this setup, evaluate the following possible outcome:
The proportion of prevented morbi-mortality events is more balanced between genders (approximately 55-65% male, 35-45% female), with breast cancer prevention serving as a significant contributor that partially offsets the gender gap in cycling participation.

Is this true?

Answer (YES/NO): NO